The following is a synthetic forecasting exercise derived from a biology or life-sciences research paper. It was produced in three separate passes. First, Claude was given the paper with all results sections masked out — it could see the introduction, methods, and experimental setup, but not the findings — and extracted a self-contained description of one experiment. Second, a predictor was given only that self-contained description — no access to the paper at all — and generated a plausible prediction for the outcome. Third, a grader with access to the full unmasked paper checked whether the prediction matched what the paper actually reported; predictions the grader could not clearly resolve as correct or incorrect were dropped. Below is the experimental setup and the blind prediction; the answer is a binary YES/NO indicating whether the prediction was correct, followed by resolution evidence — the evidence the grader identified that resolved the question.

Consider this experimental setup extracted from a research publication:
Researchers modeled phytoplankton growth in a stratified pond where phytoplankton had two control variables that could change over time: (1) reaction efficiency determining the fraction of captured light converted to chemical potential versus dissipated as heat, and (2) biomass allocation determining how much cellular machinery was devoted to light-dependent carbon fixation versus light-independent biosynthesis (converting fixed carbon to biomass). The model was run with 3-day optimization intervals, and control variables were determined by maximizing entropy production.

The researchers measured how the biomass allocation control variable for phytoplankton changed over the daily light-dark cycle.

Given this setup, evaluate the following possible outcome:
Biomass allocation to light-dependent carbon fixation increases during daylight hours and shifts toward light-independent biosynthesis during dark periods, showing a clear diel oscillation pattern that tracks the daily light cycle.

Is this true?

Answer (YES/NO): YES